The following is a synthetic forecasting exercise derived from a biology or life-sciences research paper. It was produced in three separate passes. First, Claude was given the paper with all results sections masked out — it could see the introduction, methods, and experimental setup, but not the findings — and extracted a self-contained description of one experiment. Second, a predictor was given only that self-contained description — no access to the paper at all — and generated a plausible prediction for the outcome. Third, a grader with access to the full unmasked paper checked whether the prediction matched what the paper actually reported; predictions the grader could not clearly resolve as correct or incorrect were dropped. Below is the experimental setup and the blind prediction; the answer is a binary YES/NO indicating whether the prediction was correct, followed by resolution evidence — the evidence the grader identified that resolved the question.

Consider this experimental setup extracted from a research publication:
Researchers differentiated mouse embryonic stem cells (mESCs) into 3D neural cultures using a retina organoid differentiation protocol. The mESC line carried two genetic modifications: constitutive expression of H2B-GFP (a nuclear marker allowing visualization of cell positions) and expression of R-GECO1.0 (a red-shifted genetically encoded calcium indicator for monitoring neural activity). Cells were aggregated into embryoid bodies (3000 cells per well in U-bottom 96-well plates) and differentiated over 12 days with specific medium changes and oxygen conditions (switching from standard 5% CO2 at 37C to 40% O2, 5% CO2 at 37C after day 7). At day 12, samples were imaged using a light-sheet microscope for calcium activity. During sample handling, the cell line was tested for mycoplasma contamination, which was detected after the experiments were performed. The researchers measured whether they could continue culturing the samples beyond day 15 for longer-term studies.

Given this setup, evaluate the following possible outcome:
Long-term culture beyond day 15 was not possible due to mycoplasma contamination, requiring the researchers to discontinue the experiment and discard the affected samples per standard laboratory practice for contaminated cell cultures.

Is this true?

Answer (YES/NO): NO